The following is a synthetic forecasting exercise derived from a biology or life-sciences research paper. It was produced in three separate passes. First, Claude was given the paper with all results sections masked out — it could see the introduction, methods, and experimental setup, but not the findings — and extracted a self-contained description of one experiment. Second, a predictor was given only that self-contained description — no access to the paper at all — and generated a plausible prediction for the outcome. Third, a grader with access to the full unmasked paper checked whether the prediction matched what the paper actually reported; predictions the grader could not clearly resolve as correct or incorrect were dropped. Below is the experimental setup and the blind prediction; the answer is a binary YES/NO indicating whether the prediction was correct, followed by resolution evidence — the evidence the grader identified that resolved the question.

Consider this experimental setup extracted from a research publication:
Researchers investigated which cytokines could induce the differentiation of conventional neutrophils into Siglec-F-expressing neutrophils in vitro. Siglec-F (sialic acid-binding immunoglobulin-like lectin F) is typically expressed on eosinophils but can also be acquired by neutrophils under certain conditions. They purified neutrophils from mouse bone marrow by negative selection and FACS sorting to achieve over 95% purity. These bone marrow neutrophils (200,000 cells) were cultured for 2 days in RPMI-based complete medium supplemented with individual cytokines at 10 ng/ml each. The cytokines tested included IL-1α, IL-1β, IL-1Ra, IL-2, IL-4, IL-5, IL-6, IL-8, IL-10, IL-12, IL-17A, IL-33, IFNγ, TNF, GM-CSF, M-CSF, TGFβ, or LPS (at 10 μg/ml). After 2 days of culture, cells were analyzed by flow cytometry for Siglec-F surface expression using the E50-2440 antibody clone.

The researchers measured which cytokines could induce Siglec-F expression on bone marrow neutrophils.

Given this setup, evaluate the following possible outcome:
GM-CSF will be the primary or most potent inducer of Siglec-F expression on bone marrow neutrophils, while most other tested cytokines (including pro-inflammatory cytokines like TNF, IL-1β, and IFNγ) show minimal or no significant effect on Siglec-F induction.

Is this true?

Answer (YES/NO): NO